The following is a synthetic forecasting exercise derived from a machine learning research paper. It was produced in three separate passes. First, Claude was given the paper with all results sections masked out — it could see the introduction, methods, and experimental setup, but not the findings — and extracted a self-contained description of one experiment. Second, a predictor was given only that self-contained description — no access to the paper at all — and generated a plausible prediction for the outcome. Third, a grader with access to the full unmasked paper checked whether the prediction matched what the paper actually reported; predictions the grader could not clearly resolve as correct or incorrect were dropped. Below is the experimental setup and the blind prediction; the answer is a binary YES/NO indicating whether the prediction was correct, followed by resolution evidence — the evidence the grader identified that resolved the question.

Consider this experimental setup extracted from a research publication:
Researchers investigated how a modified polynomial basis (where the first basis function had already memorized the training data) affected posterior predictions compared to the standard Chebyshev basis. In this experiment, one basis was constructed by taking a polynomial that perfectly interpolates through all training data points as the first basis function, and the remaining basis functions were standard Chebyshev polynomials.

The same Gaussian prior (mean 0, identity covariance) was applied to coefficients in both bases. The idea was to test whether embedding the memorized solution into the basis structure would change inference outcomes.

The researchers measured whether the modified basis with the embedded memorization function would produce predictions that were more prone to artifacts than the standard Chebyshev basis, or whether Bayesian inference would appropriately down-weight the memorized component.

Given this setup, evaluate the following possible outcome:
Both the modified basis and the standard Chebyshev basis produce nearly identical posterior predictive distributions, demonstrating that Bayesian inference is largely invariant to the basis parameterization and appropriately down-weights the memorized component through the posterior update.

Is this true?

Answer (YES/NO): NO